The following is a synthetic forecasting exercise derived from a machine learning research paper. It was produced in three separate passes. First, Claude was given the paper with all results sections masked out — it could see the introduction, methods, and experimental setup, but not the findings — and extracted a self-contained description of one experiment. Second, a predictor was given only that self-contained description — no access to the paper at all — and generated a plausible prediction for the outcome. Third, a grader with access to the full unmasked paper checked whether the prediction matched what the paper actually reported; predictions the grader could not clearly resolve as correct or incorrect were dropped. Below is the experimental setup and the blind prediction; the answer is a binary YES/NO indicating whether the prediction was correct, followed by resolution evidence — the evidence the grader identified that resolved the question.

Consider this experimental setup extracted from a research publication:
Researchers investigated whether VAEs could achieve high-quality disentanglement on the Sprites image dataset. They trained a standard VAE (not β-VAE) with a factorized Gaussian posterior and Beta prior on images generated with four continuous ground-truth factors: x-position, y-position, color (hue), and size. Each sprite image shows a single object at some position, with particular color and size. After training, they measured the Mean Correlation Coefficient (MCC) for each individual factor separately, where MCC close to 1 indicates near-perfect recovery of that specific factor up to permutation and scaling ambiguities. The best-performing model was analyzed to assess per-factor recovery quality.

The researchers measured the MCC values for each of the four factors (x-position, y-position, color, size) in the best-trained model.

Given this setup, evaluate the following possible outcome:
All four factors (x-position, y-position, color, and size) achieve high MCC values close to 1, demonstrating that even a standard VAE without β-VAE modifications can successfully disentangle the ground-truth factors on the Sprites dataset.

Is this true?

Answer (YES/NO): YES